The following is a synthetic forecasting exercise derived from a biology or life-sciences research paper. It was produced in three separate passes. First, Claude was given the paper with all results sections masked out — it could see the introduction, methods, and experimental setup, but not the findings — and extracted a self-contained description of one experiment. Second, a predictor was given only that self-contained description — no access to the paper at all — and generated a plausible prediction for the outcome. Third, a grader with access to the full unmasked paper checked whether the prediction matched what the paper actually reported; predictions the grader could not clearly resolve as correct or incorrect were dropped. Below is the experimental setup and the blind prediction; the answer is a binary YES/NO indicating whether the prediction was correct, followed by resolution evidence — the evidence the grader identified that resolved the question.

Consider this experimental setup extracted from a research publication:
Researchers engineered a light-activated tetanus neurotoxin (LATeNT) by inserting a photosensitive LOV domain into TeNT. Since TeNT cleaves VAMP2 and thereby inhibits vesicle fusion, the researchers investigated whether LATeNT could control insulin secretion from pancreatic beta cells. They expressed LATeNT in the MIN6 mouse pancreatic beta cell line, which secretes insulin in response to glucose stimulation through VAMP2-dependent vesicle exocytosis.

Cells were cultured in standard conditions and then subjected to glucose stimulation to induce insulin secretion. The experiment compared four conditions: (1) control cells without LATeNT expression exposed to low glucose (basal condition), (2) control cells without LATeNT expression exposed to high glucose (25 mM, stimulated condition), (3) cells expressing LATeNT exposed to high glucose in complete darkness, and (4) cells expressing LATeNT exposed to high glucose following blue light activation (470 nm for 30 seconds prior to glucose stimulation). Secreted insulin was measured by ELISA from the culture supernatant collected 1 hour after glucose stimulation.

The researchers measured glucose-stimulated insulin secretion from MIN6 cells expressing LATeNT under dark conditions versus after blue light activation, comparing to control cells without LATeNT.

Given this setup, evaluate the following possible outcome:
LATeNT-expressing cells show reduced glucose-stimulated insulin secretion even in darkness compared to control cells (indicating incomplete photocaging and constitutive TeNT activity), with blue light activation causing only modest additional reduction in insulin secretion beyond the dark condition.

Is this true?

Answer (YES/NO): NO